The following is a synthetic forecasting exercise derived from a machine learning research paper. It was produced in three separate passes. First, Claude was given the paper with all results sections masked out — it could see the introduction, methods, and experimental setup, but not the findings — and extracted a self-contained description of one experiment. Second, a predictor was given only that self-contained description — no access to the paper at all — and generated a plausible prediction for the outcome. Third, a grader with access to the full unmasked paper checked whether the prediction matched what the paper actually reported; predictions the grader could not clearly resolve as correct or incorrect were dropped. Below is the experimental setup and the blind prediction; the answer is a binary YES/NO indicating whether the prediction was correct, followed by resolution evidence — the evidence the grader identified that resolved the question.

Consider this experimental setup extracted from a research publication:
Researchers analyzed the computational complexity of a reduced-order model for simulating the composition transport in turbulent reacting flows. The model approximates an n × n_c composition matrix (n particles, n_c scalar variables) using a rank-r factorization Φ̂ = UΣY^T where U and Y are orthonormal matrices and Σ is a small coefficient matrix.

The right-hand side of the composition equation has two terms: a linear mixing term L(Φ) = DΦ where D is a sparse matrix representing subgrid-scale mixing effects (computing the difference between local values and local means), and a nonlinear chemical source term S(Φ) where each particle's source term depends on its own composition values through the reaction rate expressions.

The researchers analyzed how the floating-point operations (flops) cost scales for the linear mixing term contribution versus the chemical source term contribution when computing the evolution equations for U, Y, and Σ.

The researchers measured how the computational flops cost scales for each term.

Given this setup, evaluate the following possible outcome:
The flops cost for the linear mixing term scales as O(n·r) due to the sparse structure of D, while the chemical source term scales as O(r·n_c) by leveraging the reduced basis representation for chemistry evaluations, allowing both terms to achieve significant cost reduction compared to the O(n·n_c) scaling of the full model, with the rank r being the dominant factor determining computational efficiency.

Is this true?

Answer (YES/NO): NO